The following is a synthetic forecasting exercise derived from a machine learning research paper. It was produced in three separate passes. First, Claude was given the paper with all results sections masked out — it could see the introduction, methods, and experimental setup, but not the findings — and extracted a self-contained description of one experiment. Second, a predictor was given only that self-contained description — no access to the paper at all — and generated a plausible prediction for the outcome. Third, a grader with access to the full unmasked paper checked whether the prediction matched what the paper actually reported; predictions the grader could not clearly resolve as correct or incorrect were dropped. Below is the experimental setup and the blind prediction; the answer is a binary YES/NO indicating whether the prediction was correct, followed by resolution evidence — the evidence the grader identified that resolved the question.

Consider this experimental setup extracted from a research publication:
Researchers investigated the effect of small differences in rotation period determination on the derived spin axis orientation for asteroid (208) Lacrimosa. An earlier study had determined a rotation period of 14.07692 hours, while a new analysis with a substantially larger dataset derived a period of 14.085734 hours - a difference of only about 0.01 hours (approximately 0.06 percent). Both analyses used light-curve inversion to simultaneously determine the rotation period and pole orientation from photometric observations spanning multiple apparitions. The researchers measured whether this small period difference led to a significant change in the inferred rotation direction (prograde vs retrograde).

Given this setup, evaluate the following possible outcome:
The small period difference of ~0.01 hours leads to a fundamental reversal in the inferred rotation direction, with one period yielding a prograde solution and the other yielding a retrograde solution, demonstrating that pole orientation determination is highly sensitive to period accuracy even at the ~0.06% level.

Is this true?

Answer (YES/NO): YES